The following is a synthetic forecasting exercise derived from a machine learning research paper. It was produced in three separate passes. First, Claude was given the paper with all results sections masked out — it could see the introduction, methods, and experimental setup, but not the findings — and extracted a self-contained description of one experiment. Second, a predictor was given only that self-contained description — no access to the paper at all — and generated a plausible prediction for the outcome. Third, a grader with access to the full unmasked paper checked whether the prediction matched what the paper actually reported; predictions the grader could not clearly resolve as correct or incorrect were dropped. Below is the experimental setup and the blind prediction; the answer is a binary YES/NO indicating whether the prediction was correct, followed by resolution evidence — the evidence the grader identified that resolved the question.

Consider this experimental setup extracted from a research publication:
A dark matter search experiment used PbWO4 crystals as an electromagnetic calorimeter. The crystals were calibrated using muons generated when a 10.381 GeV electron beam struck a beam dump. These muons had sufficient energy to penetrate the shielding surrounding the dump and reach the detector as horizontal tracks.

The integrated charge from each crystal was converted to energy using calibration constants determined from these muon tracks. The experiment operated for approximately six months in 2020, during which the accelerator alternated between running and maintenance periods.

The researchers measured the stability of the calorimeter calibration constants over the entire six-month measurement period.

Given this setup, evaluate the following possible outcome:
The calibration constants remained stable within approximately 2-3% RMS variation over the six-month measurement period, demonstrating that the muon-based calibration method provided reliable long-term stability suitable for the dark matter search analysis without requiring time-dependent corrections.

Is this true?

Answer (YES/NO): NO